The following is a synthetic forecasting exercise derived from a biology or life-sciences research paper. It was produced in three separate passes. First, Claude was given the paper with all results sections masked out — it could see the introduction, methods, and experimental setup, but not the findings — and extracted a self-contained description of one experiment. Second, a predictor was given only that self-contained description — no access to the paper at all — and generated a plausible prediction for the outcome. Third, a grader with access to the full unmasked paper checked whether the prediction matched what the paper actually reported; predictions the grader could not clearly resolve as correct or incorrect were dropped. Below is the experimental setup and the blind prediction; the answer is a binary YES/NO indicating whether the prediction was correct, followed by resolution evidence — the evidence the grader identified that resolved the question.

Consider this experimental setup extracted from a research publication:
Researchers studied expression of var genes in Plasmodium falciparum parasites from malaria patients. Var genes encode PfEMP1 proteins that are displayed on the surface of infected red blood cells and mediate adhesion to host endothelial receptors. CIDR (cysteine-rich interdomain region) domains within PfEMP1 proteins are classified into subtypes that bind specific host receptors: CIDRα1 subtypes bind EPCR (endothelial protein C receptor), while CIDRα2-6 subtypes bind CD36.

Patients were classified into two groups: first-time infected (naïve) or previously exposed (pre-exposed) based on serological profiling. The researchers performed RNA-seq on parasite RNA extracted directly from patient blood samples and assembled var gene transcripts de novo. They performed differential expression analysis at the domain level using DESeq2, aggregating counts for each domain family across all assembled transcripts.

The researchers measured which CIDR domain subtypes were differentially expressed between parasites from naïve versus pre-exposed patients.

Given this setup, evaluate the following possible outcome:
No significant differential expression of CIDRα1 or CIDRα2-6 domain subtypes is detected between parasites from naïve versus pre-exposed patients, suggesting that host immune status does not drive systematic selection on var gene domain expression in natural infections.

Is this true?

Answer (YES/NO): NO